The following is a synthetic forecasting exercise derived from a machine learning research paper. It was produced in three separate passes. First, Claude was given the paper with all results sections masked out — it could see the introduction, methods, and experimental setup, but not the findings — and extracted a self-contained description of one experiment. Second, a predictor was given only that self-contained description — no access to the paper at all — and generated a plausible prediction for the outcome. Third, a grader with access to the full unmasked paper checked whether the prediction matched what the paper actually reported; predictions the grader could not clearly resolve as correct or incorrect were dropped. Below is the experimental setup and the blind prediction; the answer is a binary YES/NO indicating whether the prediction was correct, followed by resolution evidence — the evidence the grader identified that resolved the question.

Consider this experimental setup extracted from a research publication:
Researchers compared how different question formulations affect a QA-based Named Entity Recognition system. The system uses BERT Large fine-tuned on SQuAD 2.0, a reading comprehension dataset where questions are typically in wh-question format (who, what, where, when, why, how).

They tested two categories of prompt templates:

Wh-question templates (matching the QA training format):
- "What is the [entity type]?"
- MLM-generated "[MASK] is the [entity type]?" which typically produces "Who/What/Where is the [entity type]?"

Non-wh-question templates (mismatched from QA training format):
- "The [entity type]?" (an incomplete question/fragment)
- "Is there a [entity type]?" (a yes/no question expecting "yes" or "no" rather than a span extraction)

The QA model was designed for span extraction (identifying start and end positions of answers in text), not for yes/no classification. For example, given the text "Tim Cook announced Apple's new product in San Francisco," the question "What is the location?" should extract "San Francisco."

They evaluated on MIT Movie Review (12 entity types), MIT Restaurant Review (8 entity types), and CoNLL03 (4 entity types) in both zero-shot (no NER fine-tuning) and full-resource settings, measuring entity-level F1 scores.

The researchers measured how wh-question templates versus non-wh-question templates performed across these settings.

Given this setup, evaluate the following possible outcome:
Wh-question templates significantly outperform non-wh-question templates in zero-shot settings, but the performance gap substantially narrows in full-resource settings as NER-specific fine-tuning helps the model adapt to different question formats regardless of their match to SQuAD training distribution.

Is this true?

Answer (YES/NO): YES